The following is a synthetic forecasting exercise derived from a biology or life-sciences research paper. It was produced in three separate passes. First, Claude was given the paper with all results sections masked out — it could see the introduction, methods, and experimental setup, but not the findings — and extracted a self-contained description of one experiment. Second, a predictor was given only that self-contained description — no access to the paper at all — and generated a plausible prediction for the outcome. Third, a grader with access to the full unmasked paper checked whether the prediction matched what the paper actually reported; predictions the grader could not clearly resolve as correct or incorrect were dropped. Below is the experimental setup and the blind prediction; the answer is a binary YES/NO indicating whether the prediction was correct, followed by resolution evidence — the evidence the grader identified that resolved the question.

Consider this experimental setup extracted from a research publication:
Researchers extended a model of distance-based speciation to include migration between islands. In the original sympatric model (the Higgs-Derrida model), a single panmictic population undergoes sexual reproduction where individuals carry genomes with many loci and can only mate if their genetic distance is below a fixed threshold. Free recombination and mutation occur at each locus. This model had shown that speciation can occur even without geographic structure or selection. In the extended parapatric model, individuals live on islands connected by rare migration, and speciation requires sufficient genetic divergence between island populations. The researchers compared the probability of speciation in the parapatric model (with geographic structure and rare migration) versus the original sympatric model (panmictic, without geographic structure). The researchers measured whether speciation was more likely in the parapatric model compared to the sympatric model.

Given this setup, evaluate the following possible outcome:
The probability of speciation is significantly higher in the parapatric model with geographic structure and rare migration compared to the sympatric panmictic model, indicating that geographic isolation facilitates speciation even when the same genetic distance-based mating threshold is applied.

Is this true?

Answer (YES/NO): YES